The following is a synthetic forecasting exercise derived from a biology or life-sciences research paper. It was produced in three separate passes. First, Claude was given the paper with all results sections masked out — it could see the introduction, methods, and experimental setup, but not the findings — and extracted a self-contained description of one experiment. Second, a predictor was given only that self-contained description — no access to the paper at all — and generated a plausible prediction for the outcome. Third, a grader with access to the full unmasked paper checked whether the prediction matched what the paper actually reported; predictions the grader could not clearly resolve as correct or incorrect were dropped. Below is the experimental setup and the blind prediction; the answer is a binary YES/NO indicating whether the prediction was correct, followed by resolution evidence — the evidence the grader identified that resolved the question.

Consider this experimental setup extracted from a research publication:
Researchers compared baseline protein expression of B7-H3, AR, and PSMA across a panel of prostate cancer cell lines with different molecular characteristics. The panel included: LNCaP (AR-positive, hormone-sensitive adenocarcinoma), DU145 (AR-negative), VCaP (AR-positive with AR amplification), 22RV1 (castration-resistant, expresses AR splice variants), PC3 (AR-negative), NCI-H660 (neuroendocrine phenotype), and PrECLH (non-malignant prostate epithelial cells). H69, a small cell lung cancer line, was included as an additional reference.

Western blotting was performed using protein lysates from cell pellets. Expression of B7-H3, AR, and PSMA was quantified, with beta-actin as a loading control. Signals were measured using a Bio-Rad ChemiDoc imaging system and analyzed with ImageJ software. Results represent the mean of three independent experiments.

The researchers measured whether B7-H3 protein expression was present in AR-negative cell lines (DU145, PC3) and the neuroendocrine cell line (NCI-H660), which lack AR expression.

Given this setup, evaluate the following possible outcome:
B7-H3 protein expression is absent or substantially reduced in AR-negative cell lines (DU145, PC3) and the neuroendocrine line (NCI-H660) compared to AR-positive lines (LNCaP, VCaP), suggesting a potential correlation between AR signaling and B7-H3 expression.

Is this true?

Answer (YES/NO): NO